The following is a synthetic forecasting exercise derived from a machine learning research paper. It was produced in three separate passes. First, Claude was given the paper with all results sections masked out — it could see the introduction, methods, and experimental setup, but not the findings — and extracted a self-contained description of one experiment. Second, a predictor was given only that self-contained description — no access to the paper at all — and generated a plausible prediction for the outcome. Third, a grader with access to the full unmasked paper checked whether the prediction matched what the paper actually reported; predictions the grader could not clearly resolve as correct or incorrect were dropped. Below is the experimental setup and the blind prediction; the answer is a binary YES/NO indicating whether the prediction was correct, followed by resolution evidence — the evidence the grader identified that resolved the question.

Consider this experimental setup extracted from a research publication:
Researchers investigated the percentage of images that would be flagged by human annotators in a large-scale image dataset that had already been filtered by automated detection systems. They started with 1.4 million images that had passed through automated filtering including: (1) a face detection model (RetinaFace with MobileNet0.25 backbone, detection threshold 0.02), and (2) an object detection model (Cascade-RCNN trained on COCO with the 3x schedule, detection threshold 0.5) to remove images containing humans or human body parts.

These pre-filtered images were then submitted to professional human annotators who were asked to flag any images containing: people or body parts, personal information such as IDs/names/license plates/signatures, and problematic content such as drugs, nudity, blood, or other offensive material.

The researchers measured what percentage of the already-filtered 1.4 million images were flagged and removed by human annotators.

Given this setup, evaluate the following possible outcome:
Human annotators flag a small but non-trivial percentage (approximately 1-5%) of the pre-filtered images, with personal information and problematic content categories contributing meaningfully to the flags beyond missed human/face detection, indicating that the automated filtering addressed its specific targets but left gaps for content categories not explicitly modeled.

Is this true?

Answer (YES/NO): NO